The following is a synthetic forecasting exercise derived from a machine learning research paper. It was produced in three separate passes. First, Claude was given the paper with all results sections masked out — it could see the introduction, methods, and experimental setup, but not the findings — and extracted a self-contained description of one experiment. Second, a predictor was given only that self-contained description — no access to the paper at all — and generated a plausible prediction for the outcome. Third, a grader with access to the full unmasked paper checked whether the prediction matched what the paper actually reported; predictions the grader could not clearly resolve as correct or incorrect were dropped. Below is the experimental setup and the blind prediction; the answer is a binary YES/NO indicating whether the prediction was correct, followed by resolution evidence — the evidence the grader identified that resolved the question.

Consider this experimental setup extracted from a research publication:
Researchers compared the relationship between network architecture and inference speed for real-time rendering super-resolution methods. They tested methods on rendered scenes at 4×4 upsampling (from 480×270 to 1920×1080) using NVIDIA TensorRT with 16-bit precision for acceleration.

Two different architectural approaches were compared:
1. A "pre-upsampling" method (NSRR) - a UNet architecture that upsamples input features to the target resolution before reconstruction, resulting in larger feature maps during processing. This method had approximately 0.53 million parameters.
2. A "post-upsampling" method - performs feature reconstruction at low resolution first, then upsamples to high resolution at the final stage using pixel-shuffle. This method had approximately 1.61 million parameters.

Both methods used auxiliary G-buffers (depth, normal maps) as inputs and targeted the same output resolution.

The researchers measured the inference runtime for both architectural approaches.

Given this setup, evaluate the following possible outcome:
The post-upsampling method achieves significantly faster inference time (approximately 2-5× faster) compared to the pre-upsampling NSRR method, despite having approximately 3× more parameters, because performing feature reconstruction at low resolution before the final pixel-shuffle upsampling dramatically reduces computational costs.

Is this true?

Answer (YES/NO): NO